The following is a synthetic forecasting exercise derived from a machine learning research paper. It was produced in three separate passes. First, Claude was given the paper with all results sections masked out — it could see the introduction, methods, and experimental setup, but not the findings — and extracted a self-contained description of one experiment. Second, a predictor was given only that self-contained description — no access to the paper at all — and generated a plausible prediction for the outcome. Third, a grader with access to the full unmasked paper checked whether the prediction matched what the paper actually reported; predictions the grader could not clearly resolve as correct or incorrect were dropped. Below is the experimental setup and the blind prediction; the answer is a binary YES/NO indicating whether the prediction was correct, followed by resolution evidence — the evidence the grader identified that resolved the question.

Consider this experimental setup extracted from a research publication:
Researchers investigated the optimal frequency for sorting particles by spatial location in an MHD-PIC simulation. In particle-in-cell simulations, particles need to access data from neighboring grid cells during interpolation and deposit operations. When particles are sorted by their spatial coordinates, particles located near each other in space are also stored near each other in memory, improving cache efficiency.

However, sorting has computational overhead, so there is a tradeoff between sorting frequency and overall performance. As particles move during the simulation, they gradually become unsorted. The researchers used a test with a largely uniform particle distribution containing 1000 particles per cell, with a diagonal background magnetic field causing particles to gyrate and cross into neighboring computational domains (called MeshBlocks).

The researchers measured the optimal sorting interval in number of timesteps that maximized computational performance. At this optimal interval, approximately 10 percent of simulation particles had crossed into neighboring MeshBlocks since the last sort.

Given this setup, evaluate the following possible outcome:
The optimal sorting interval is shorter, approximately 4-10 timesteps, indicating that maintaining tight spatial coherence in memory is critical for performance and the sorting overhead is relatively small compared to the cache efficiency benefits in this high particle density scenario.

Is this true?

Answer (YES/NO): NO